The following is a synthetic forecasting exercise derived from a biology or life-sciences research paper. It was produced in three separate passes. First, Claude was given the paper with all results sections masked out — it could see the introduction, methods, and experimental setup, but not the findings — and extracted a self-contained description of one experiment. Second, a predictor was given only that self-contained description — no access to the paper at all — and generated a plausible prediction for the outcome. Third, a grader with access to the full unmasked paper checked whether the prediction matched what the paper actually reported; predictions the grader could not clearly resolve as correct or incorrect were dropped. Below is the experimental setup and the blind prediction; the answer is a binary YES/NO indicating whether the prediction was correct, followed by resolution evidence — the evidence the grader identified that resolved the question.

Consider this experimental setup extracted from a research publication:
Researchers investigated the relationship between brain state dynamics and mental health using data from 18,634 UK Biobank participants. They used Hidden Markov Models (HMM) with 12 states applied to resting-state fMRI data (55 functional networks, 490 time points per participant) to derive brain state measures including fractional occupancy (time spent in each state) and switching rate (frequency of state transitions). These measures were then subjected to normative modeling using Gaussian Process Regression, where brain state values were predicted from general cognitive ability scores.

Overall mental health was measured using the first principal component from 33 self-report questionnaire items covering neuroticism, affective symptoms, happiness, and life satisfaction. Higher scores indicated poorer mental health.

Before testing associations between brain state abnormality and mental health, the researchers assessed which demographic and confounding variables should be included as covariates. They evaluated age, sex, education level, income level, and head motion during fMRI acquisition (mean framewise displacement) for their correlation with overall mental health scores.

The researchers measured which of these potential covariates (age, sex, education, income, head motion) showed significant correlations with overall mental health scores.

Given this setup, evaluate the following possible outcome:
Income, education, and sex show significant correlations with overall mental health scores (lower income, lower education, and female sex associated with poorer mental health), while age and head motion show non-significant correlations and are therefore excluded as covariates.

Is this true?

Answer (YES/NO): NO